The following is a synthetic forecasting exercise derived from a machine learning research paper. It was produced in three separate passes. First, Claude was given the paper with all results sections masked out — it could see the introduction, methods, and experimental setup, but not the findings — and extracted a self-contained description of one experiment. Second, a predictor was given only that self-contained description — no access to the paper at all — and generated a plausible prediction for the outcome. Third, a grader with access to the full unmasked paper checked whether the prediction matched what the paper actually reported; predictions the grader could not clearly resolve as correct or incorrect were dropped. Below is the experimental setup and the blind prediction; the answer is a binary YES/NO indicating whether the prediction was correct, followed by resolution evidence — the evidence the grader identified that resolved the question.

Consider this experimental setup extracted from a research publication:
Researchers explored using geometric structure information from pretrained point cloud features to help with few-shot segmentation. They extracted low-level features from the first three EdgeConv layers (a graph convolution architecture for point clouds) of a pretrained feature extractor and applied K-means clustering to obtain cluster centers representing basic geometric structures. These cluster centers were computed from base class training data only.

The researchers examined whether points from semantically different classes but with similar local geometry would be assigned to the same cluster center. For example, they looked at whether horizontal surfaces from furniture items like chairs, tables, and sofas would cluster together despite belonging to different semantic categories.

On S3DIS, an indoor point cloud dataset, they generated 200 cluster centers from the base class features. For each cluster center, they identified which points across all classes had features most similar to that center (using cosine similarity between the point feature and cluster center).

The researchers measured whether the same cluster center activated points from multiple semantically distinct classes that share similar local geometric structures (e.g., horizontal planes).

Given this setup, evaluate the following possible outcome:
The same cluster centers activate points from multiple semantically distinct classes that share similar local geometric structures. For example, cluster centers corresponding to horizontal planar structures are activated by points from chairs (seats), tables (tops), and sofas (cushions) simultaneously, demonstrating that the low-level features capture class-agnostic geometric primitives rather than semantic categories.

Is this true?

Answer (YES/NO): YES